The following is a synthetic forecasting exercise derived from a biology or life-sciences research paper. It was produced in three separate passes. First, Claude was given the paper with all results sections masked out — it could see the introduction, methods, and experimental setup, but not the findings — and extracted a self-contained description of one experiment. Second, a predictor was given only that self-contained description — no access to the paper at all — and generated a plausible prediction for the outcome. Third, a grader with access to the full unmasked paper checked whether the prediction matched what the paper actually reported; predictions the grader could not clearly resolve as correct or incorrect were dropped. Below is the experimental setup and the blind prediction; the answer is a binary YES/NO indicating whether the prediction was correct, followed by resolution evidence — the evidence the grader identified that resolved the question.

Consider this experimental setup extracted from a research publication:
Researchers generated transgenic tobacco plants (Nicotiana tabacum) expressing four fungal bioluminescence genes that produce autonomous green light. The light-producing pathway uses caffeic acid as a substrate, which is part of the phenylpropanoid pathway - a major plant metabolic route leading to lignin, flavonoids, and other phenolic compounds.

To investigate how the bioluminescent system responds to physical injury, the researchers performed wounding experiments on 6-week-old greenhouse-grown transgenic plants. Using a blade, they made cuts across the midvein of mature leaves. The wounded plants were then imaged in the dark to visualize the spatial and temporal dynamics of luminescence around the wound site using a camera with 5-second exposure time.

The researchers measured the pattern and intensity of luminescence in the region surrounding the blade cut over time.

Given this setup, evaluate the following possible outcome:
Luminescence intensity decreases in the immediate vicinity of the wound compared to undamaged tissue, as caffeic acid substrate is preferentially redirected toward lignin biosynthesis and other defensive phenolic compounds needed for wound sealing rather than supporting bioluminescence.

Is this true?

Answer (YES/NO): NO